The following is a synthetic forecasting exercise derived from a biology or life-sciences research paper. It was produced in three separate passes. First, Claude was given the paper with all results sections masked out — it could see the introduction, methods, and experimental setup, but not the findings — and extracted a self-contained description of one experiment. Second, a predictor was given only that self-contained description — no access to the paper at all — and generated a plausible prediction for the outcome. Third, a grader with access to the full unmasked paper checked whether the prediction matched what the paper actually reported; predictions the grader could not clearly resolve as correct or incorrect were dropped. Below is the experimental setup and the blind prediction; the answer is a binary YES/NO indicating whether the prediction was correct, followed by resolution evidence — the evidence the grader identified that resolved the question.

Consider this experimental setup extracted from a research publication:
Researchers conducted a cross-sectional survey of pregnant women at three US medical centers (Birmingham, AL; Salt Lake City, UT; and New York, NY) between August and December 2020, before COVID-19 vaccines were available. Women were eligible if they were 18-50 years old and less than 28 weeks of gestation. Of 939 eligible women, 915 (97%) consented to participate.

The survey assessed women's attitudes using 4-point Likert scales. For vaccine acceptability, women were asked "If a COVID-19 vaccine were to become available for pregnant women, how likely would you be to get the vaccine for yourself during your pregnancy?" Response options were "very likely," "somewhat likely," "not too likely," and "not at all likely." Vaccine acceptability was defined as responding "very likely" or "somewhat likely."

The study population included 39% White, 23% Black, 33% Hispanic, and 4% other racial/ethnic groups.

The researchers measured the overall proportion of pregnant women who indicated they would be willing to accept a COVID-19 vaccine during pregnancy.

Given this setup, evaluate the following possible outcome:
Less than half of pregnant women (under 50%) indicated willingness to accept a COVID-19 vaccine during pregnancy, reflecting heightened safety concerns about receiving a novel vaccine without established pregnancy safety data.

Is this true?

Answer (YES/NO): YES